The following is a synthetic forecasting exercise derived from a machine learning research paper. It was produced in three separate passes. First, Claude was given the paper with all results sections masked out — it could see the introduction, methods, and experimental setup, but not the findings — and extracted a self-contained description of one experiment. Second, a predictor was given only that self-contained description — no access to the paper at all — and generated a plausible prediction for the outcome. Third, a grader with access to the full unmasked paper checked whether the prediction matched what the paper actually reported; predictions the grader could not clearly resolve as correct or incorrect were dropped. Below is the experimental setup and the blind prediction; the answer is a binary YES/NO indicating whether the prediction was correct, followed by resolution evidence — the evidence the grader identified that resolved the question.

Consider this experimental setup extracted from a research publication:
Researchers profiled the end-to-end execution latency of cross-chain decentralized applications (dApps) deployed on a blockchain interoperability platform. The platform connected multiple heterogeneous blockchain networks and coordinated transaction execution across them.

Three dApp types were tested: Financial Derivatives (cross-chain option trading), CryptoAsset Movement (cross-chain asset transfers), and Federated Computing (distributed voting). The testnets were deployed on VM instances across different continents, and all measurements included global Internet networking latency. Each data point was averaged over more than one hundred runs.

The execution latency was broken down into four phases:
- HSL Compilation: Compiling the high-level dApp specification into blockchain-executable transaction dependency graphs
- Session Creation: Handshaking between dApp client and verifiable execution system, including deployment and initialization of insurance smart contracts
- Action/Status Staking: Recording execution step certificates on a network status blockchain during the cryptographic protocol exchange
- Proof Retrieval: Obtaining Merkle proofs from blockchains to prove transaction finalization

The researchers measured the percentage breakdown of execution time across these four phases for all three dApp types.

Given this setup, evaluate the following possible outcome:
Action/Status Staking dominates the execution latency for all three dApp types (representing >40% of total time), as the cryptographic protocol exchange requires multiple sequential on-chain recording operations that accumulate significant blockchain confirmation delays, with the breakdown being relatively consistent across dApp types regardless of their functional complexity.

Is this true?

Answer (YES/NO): NO